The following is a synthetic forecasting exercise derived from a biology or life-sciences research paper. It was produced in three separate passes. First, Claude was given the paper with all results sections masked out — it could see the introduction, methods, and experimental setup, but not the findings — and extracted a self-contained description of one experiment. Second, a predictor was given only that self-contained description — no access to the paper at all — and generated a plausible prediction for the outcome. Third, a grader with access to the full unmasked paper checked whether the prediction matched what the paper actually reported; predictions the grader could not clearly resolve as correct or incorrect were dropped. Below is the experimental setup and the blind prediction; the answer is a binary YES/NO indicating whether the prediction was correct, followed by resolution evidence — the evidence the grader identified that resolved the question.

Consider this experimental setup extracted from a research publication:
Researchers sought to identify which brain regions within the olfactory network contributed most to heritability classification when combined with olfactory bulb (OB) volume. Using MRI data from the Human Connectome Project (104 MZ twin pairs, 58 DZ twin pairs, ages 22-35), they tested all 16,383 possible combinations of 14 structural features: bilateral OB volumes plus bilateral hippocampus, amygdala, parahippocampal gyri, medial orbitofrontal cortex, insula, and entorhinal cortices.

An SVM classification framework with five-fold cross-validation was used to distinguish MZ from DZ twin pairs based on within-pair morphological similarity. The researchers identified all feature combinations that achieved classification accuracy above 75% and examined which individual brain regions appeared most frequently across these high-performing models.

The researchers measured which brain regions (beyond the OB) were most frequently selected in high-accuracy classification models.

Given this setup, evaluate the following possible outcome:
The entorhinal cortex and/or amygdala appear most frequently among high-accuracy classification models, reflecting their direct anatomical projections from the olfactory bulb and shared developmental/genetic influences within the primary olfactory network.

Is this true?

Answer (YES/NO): YES